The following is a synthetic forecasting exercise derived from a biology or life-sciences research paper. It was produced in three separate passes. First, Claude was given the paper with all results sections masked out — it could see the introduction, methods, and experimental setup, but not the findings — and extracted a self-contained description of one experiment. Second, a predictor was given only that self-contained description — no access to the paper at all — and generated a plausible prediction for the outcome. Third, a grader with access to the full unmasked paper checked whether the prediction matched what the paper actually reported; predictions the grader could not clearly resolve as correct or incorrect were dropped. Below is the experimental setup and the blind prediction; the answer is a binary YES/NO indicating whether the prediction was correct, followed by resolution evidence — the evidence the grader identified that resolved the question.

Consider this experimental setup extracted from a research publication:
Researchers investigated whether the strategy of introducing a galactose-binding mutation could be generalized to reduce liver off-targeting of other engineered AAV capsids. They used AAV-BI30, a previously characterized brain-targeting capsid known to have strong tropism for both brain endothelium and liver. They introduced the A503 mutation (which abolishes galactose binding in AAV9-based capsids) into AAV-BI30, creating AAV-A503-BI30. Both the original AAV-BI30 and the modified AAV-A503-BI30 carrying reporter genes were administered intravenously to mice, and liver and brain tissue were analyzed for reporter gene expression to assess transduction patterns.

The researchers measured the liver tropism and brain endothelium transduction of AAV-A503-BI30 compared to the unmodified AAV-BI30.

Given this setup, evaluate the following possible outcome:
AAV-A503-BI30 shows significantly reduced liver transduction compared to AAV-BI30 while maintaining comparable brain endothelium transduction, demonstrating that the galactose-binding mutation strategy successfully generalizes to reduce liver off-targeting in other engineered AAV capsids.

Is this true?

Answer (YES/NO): YES